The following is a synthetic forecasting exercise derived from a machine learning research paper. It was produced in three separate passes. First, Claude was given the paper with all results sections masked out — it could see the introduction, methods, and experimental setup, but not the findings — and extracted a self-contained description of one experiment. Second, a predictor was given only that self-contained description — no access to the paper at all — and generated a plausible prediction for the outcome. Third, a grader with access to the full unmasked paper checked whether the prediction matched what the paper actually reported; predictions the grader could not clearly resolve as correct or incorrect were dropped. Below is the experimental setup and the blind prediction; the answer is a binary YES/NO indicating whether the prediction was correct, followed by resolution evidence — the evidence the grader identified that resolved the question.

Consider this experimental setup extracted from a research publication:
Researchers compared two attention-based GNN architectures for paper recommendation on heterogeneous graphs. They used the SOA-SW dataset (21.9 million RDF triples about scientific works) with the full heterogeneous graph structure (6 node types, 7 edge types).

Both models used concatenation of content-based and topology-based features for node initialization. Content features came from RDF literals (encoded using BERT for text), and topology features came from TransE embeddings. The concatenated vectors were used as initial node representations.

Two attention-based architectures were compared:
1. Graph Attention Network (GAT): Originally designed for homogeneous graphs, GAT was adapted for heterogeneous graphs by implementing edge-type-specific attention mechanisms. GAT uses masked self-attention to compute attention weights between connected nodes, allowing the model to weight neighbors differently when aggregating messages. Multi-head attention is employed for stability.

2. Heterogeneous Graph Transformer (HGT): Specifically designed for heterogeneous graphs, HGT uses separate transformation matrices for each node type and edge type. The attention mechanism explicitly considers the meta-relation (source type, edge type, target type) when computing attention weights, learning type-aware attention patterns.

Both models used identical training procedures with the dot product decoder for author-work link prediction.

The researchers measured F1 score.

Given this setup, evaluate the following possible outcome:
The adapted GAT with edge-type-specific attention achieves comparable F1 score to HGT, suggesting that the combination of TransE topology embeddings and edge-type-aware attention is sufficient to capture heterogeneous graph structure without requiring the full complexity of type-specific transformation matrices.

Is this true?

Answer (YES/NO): YES